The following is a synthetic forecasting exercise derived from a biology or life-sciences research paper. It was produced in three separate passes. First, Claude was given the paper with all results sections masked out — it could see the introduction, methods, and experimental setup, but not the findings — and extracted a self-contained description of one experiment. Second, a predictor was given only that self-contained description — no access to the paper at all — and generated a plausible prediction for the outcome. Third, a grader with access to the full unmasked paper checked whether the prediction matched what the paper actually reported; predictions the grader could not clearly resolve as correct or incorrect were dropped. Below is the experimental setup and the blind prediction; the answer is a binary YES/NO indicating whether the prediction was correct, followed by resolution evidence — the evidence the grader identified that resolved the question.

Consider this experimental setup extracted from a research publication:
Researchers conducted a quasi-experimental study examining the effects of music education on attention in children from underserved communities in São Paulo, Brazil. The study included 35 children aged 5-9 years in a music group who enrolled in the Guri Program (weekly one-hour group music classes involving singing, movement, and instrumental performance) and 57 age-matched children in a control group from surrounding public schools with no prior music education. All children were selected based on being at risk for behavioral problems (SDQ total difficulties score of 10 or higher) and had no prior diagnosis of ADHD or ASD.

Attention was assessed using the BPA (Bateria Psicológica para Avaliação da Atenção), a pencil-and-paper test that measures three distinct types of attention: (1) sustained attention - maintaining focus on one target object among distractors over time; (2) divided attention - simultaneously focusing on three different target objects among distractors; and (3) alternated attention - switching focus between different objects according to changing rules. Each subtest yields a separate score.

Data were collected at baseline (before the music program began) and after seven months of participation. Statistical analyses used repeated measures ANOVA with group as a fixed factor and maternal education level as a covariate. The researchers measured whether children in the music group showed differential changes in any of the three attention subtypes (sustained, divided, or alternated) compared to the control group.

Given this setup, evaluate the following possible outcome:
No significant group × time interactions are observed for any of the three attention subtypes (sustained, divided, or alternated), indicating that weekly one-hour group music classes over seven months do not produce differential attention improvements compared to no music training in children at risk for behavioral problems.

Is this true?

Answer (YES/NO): YES